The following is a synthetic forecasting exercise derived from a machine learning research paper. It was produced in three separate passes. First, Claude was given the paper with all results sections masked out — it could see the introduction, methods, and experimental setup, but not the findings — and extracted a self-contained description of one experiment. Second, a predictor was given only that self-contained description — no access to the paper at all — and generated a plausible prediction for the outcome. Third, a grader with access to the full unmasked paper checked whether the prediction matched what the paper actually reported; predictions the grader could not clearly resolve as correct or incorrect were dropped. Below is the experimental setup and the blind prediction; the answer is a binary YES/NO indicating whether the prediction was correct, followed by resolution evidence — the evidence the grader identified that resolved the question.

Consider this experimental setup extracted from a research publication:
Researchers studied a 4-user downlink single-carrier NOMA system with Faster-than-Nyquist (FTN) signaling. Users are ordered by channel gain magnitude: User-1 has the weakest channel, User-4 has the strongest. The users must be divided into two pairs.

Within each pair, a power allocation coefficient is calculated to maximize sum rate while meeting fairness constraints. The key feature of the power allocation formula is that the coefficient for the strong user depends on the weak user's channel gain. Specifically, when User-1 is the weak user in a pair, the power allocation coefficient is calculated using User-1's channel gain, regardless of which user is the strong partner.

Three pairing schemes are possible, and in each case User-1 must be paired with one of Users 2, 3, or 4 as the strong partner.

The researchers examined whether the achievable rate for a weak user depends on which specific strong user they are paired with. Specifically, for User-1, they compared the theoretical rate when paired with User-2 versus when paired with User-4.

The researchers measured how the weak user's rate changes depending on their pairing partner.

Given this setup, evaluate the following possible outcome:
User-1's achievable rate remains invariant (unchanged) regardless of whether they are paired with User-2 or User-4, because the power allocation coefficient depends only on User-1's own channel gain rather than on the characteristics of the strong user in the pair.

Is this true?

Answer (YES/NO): YES